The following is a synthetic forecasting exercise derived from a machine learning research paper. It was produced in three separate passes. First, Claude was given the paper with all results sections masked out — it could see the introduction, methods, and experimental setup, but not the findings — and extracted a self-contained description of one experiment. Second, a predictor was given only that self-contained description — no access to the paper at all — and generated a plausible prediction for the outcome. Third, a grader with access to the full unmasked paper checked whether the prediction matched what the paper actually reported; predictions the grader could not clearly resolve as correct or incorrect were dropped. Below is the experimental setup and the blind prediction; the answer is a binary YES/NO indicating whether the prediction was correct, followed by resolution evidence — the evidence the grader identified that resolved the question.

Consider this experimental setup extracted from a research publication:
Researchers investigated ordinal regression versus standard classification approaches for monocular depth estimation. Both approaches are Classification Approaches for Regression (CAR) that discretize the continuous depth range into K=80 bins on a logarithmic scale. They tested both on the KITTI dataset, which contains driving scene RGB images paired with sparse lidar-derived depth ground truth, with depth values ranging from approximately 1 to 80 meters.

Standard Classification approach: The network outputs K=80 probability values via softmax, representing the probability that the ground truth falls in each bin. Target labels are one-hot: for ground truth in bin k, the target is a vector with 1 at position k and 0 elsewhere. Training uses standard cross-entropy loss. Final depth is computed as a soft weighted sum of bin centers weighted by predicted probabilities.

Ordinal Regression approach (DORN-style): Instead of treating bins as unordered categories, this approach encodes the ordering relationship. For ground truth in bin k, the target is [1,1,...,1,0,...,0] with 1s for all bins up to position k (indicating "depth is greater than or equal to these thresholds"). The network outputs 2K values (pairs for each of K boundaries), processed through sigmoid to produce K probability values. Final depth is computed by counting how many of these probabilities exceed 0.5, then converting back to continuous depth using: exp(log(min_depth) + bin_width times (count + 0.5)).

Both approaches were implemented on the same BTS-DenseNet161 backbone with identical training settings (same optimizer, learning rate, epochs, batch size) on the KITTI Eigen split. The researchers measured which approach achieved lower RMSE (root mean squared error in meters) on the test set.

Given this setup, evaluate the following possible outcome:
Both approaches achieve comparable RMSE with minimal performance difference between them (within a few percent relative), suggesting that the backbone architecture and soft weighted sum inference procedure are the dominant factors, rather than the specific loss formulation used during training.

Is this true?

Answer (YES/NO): NO